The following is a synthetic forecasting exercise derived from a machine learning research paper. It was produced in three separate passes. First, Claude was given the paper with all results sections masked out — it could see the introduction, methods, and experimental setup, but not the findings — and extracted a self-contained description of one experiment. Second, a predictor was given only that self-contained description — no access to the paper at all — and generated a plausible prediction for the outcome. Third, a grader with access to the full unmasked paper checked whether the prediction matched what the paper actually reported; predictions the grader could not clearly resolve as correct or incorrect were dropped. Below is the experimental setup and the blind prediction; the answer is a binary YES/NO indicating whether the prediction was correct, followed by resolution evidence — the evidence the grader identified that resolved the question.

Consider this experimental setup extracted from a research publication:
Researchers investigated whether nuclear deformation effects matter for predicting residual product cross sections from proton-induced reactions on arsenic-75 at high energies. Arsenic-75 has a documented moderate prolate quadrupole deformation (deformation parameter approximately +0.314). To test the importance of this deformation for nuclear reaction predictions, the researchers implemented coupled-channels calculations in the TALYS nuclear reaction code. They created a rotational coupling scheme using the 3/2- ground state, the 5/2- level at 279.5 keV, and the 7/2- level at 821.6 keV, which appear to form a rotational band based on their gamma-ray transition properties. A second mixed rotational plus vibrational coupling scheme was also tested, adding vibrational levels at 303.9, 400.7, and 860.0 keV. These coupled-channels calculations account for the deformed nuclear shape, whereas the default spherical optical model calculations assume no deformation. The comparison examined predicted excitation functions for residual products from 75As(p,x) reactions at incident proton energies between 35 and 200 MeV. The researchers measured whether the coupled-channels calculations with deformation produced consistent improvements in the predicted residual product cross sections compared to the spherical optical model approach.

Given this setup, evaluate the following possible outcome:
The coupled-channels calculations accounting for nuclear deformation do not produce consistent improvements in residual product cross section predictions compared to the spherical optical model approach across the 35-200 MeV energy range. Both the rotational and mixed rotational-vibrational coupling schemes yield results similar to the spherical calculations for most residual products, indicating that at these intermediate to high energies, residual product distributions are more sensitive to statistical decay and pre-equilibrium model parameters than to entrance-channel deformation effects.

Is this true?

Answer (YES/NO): YES